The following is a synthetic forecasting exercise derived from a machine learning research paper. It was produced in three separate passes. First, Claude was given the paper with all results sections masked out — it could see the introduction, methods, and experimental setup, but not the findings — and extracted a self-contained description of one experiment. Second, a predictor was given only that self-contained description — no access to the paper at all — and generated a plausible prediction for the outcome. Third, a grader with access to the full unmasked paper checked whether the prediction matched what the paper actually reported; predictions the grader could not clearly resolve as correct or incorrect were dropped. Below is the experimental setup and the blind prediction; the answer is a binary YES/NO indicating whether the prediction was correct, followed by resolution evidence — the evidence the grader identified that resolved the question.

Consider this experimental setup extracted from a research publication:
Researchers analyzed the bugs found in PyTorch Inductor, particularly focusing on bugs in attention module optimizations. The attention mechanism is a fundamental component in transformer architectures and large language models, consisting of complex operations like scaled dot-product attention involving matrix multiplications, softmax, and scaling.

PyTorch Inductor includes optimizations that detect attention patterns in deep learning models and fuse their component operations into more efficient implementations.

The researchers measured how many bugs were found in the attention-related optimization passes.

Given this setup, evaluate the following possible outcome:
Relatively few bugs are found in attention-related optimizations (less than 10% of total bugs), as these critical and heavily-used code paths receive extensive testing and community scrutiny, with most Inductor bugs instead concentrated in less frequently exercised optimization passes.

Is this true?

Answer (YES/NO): NO